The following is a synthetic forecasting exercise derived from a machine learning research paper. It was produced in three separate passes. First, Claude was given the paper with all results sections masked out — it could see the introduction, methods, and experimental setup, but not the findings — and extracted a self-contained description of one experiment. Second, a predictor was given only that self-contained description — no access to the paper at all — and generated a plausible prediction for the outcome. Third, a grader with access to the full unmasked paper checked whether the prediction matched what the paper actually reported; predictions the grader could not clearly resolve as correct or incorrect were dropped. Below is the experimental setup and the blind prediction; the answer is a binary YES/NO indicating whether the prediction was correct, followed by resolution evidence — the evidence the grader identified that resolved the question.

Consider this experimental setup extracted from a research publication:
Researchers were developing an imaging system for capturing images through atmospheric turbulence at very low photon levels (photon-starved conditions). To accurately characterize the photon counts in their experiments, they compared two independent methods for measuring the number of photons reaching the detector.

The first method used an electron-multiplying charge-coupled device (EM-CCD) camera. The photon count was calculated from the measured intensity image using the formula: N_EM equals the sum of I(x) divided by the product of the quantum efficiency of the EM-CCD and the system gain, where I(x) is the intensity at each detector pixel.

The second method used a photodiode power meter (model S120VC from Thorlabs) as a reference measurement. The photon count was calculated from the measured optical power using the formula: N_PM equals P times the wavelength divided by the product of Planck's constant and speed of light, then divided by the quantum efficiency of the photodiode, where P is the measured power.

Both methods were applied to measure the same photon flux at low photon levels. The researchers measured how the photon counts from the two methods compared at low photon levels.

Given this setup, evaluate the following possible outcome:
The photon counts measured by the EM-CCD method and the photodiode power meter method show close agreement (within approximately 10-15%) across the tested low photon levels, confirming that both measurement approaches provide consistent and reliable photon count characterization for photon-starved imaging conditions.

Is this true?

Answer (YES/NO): NO